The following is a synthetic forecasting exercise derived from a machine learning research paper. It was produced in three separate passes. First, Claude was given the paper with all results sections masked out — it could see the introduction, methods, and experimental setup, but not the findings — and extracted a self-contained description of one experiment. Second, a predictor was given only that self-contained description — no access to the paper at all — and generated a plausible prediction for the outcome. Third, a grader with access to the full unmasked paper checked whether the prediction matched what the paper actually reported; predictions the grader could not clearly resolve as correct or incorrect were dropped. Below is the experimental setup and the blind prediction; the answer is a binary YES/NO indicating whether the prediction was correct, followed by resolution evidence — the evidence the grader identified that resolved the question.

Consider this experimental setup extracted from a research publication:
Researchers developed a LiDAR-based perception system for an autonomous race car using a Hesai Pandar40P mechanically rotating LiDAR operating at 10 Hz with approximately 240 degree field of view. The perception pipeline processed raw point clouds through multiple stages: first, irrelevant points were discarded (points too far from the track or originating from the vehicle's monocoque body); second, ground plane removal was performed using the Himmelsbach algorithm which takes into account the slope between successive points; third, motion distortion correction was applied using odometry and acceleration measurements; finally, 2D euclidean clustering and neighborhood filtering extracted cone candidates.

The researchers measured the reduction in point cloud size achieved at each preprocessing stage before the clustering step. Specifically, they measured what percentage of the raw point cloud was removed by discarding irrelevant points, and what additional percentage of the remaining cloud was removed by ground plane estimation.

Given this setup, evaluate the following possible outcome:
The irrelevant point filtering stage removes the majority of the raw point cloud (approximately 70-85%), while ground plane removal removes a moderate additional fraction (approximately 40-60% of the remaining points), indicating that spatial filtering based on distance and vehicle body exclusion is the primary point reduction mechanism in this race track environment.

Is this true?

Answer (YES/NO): NO